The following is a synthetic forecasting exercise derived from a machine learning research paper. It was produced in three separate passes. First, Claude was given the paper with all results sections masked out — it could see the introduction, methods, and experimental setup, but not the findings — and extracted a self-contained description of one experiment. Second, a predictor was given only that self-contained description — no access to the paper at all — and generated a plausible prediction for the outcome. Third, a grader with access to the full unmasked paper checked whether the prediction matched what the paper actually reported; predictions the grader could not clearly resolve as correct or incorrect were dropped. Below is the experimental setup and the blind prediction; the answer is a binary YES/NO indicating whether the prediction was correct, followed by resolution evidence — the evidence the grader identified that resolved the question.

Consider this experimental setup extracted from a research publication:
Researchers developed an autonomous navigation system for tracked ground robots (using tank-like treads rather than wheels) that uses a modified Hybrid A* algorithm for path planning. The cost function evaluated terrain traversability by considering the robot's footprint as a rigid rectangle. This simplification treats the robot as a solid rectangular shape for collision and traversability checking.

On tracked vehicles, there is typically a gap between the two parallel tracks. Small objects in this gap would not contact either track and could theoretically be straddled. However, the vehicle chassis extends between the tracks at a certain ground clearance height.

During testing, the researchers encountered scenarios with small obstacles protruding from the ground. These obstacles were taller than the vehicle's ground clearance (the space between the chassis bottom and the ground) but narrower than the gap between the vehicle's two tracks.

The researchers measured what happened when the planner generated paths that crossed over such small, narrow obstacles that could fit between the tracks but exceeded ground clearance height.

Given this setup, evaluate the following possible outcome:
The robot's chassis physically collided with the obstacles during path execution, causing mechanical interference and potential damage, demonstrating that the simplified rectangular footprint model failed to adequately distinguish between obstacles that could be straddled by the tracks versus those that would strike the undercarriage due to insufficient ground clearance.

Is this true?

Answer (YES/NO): YES